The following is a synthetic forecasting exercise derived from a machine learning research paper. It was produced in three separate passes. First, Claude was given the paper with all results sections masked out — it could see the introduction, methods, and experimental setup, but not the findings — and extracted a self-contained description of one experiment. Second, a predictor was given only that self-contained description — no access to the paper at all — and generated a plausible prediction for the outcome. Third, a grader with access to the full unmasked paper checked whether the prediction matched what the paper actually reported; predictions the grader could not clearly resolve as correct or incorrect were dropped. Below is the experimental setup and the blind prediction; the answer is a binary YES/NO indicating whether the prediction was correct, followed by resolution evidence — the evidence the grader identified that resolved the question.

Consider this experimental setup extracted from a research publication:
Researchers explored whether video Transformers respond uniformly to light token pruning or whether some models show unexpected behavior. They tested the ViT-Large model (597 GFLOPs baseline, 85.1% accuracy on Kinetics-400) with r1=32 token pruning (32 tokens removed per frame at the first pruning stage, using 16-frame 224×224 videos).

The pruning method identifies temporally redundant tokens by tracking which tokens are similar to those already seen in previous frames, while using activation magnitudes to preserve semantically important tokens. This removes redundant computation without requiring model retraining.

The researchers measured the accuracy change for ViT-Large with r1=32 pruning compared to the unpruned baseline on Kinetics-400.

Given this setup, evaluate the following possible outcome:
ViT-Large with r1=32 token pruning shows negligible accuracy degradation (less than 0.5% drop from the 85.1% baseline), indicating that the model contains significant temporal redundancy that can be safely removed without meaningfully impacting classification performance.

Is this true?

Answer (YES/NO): YES